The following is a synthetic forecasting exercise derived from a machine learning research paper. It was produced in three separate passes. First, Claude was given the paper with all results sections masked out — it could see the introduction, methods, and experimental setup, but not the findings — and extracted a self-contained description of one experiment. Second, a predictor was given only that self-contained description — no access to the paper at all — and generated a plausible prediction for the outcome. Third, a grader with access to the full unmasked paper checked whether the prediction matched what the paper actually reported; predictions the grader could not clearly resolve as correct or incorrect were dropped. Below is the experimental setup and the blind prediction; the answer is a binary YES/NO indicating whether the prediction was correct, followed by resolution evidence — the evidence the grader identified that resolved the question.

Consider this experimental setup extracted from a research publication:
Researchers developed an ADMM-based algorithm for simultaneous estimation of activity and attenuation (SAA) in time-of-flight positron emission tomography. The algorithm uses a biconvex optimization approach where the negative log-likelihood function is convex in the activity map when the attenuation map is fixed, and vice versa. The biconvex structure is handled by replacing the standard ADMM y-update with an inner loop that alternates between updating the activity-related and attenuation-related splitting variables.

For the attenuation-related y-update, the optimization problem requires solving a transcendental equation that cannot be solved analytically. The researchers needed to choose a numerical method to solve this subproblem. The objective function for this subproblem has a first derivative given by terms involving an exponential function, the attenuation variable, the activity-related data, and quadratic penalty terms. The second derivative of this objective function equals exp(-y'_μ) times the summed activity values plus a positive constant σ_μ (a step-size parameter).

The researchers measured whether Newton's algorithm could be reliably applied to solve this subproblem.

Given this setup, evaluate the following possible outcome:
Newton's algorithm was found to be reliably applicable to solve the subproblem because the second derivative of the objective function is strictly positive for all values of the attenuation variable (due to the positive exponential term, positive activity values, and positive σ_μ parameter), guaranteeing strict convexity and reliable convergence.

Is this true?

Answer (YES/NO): YES